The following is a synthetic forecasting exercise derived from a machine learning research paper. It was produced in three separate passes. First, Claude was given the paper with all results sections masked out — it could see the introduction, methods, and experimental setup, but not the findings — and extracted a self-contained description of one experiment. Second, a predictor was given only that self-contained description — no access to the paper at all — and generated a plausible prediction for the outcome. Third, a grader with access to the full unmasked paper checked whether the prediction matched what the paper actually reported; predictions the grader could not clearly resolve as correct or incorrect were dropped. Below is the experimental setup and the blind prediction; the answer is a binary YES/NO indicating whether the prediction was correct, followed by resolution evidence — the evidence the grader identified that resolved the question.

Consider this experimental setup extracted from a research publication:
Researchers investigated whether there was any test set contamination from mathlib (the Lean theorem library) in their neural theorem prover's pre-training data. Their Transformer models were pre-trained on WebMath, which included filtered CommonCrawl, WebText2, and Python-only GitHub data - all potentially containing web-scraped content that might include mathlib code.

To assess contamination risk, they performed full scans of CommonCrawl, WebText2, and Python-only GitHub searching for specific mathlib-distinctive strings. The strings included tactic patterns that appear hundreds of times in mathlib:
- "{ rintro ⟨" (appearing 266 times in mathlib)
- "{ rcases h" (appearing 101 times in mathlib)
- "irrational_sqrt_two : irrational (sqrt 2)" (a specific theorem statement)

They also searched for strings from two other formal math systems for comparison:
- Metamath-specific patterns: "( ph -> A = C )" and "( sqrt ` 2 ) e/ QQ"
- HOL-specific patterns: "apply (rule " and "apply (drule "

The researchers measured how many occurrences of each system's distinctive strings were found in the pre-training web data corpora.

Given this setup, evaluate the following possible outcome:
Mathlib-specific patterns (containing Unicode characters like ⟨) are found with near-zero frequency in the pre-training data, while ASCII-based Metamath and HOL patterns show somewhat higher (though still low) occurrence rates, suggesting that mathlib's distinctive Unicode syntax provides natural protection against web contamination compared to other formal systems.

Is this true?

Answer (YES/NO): NO